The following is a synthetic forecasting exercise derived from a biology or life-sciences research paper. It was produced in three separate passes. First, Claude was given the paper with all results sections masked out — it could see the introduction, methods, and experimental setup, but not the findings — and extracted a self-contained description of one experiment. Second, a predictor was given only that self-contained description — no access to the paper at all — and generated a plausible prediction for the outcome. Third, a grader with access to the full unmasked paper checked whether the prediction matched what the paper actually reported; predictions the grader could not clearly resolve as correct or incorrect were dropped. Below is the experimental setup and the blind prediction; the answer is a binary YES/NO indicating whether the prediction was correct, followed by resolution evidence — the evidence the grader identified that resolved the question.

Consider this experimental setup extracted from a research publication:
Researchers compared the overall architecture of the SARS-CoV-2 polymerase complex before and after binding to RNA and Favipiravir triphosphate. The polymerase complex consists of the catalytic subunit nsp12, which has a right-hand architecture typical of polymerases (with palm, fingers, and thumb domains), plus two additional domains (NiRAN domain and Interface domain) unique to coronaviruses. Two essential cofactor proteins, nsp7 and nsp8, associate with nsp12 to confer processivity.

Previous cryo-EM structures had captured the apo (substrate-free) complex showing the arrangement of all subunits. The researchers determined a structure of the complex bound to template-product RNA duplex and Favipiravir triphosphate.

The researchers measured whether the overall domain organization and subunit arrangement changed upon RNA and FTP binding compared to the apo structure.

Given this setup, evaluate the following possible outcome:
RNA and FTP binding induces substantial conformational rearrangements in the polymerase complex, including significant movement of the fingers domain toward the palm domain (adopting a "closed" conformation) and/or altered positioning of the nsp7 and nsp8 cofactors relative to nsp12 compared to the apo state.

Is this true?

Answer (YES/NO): NO